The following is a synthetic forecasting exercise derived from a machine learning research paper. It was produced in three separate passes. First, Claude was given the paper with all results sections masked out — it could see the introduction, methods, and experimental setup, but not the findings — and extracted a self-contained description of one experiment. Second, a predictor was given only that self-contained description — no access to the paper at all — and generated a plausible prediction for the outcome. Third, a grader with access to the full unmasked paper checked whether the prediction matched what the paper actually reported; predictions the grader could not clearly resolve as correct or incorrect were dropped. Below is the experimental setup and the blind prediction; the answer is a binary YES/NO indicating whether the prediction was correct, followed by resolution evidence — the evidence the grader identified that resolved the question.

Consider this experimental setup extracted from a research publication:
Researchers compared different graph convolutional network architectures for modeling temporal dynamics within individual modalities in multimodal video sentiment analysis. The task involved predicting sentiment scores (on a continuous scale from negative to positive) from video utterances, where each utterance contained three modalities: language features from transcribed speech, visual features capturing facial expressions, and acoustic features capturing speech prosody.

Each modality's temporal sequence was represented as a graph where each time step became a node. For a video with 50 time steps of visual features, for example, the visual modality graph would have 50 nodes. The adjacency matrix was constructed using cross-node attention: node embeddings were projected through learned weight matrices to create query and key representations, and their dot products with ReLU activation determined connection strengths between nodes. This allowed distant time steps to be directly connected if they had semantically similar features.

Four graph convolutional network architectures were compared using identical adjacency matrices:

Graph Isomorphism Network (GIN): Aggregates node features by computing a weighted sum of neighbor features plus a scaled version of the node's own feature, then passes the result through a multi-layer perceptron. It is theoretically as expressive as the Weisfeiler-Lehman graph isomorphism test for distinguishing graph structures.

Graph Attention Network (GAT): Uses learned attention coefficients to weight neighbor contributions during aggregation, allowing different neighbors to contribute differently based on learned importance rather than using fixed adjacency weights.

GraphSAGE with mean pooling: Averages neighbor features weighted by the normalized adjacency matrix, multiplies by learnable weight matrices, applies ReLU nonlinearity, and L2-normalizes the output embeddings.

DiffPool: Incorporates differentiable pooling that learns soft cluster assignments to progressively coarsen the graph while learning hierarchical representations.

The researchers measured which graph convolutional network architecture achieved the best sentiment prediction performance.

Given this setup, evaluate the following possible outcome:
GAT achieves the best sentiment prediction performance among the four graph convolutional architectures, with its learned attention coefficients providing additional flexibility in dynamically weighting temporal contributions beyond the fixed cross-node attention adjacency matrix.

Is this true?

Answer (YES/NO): NO